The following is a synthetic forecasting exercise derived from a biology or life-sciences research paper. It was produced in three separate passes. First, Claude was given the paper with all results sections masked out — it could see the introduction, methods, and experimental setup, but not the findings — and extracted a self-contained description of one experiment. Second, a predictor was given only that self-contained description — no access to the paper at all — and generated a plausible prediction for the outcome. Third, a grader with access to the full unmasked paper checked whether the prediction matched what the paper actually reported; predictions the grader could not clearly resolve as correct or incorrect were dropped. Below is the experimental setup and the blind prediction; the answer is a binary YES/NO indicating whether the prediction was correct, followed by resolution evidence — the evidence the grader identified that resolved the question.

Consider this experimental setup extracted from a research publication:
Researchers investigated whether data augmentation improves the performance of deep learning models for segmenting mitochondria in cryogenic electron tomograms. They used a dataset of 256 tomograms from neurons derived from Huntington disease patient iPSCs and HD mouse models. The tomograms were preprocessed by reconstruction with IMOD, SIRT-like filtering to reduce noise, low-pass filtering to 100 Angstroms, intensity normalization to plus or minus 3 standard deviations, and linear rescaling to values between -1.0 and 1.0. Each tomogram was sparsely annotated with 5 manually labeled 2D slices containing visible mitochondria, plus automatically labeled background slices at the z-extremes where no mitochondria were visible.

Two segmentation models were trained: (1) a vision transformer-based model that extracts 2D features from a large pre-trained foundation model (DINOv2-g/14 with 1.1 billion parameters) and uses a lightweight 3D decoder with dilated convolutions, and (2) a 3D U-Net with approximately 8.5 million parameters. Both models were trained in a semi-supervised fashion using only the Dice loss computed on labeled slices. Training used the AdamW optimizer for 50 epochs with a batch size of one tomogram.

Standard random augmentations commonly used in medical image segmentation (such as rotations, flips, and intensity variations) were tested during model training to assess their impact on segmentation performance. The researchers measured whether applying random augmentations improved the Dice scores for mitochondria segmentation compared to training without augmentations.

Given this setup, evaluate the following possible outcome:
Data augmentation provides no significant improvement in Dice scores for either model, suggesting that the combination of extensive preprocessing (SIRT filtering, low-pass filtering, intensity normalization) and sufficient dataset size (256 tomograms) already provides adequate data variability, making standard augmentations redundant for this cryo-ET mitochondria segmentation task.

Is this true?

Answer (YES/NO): YES